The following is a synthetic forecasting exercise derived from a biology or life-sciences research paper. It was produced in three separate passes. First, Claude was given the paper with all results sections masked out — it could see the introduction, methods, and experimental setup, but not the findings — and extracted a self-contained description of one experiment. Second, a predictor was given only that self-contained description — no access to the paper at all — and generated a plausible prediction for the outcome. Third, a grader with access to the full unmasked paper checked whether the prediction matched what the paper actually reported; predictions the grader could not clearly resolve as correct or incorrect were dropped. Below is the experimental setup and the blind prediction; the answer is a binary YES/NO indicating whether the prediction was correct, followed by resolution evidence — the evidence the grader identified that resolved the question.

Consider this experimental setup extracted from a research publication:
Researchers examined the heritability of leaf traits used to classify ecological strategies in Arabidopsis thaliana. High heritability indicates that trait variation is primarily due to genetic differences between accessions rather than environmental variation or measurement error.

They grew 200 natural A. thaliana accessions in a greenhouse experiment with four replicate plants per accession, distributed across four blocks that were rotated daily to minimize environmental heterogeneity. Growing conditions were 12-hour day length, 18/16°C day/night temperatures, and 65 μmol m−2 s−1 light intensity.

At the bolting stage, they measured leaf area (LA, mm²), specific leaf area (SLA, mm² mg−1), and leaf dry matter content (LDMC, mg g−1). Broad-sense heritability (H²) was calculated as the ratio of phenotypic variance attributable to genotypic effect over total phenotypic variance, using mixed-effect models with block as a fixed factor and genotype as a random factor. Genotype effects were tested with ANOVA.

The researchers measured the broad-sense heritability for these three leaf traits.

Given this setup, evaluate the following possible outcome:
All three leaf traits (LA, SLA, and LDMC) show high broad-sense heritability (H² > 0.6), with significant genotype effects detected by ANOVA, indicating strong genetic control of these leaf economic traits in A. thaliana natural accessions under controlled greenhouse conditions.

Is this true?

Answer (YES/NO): NO